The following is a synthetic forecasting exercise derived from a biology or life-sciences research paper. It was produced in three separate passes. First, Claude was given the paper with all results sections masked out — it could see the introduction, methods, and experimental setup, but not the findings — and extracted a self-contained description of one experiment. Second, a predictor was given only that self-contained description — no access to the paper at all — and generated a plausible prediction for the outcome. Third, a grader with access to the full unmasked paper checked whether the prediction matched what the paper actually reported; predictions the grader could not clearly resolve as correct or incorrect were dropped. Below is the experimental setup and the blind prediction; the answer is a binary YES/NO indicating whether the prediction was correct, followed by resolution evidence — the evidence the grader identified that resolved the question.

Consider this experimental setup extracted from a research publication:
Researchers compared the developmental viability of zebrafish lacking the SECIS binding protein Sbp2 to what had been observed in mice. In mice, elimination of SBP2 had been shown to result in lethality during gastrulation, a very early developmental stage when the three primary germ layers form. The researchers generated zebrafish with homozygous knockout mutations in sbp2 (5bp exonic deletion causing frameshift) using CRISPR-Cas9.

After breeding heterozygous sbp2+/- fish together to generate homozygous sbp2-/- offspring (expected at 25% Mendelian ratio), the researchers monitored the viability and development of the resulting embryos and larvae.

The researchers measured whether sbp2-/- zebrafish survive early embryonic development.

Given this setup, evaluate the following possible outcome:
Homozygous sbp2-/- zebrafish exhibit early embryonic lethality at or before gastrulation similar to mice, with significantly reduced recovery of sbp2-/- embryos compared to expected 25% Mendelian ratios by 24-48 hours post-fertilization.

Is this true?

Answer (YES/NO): NO